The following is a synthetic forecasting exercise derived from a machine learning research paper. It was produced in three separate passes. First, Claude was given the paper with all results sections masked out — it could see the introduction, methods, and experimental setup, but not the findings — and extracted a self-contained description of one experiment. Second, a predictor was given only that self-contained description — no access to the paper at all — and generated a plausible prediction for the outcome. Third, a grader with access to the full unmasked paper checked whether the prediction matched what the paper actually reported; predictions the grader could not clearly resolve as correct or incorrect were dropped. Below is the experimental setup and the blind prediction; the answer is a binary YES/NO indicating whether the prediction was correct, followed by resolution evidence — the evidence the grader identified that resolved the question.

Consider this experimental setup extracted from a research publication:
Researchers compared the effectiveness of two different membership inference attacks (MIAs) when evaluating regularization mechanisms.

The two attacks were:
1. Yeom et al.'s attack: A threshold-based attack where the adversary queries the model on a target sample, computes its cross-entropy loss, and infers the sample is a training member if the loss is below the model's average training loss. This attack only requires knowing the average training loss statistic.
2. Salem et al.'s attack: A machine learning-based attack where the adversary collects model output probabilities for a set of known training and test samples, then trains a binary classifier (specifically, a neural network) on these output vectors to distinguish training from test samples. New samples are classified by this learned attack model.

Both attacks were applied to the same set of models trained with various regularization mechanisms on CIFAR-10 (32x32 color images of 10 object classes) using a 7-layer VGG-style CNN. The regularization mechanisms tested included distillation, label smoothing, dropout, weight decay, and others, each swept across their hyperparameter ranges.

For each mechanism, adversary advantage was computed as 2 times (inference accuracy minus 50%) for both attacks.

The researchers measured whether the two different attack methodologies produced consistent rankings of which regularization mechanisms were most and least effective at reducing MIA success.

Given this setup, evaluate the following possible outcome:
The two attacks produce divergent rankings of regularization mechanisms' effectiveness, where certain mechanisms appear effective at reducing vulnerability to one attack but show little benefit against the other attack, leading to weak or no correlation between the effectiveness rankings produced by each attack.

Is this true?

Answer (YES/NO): YES